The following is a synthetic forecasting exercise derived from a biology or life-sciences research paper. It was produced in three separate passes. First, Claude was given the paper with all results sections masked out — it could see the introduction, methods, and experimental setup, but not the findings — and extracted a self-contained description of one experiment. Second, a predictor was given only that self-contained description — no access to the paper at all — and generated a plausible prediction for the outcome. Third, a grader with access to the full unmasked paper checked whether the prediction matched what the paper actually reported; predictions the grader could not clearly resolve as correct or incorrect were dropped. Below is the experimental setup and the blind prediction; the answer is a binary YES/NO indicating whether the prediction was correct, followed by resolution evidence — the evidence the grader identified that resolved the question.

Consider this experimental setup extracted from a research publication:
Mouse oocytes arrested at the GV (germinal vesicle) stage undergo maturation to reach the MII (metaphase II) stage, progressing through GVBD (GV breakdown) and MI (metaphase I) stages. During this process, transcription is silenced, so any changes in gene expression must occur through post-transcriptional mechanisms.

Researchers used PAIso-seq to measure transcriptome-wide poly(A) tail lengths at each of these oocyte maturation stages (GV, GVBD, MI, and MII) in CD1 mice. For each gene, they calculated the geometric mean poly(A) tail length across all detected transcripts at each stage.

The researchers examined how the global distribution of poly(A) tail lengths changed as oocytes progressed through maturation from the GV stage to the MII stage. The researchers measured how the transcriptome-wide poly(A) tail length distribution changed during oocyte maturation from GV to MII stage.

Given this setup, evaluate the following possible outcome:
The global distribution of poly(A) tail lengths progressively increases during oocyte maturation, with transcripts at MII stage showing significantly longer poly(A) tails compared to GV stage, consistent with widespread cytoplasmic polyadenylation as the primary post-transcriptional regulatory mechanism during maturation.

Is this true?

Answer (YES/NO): NO